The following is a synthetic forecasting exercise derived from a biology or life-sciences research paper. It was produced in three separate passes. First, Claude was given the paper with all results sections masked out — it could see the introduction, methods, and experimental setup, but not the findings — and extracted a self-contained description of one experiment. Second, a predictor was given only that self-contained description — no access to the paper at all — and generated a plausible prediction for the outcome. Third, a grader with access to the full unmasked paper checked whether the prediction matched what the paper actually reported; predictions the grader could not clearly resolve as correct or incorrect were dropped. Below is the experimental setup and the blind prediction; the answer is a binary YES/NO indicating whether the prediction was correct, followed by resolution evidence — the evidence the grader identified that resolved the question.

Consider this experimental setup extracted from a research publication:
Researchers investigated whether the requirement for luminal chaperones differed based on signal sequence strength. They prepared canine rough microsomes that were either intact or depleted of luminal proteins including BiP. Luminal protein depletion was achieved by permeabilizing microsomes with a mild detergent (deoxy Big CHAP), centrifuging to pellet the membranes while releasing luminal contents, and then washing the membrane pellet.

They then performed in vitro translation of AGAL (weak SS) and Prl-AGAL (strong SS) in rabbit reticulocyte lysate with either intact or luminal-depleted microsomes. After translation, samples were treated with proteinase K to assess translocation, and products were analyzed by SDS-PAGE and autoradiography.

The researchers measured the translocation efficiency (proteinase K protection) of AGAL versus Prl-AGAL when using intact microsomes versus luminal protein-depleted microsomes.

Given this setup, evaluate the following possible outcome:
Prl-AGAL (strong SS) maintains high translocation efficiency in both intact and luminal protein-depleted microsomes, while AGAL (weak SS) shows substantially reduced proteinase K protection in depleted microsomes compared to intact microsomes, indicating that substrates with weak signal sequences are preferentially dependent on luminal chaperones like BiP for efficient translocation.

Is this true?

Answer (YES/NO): YES